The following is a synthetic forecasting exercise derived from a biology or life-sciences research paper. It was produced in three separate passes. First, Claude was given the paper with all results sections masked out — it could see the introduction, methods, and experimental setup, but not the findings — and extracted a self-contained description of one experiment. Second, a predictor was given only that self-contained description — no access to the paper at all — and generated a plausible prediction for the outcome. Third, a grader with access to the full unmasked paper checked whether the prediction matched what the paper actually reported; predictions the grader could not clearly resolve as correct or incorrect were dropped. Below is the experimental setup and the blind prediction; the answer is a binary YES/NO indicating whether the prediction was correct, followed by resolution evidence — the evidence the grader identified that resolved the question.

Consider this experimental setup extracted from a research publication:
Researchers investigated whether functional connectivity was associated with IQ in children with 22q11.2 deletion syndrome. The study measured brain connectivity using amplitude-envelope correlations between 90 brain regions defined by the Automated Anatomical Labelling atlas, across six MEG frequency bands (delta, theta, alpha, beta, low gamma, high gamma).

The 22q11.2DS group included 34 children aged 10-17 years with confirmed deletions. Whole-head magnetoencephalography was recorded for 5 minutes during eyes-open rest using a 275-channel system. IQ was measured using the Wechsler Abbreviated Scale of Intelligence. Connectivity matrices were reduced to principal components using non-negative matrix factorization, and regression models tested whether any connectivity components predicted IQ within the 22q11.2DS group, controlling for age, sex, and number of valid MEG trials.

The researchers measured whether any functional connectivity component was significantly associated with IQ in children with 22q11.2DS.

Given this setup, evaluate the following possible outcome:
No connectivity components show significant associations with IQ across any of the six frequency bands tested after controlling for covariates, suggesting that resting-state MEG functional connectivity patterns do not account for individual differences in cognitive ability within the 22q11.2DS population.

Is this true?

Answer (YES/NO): YES